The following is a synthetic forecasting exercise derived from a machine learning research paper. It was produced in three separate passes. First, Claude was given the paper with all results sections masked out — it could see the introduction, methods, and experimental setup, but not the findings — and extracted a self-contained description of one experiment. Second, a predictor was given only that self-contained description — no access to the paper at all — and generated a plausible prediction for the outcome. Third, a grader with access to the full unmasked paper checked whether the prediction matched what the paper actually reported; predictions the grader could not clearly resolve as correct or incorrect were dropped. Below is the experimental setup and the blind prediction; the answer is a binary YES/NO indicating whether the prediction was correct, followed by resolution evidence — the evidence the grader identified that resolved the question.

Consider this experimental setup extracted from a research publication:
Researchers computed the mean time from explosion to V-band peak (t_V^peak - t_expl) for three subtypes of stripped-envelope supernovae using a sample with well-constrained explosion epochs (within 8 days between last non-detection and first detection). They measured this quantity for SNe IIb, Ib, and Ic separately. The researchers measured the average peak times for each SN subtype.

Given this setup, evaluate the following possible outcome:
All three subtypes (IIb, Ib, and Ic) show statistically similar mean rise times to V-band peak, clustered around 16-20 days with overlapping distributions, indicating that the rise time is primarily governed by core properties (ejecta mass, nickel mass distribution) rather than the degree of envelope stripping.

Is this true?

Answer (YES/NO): NO